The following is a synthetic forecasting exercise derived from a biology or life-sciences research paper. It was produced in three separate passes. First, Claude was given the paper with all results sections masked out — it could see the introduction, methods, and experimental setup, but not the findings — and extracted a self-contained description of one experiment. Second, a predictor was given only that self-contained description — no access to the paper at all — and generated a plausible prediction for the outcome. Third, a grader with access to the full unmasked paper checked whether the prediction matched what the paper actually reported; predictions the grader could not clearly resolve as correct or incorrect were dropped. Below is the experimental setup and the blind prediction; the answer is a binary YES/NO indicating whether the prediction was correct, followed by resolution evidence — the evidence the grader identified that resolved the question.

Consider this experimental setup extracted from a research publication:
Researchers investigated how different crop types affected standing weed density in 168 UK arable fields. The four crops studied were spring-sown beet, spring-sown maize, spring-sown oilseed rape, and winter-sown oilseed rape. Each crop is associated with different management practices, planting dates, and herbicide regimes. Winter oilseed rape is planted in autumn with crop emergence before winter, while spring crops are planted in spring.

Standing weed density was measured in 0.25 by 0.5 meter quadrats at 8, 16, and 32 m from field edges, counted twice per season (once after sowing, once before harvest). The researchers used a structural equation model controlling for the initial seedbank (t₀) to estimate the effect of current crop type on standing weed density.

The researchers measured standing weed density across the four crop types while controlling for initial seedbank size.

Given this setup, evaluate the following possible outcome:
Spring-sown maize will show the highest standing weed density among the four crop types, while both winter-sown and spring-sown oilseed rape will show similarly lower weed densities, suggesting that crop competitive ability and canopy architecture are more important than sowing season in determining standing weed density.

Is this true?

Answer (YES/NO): NO